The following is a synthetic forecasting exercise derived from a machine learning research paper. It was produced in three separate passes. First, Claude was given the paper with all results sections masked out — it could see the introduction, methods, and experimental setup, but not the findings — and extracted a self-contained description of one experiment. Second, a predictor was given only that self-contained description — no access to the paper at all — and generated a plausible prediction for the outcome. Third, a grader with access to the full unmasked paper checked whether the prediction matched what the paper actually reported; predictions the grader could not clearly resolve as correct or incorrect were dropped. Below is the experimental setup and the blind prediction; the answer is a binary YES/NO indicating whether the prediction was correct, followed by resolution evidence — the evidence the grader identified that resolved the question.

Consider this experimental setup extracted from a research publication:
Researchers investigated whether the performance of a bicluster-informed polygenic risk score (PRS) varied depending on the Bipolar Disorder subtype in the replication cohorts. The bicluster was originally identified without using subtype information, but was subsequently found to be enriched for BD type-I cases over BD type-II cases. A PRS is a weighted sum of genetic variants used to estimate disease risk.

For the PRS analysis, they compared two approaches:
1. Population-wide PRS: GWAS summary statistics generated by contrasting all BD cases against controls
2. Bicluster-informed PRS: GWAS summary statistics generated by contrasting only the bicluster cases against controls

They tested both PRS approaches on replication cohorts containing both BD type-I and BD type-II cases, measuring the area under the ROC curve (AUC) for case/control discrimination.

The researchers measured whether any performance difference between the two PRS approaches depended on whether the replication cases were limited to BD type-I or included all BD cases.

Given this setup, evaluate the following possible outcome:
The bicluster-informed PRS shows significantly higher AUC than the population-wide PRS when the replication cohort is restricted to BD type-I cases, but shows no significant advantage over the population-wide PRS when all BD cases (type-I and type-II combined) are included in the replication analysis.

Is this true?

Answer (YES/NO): NO